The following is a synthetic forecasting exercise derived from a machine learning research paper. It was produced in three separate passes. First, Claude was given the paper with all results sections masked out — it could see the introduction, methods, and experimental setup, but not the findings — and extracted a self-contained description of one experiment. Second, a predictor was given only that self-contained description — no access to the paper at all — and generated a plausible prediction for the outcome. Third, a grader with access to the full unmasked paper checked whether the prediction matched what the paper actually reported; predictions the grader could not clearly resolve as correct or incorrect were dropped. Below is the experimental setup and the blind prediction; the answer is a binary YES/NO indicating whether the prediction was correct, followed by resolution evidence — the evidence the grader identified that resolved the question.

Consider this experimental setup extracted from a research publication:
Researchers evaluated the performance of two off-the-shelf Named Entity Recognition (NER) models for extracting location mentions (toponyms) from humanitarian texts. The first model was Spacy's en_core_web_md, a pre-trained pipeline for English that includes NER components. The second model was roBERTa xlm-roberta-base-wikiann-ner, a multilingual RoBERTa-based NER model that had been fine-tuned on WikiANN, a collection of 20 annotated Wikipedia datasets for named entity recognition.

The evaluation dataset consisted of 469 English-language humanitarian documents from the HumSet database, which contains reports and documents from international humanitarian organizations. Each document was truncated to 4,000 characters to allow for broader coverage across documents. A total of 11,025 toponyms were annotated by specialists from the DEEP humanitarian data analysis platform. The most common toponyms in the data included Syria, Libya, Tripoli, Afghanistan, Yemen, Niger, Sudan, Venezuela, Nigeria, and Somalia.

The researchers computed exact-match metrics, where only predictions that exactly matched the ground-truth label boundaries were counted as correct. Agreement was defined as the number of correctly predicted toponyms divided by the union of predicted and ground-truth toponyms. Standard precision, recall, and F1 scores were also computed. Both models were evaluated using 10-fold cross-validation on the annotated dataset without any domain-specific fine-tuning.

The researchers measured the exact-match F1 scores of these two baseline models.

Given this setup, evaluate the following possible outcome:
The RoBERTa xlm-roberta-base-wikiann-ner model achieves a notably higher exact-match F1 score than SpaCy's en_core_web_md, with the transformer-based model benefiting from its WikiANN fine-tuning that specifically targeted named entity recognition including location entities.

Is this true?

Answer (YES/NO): YES